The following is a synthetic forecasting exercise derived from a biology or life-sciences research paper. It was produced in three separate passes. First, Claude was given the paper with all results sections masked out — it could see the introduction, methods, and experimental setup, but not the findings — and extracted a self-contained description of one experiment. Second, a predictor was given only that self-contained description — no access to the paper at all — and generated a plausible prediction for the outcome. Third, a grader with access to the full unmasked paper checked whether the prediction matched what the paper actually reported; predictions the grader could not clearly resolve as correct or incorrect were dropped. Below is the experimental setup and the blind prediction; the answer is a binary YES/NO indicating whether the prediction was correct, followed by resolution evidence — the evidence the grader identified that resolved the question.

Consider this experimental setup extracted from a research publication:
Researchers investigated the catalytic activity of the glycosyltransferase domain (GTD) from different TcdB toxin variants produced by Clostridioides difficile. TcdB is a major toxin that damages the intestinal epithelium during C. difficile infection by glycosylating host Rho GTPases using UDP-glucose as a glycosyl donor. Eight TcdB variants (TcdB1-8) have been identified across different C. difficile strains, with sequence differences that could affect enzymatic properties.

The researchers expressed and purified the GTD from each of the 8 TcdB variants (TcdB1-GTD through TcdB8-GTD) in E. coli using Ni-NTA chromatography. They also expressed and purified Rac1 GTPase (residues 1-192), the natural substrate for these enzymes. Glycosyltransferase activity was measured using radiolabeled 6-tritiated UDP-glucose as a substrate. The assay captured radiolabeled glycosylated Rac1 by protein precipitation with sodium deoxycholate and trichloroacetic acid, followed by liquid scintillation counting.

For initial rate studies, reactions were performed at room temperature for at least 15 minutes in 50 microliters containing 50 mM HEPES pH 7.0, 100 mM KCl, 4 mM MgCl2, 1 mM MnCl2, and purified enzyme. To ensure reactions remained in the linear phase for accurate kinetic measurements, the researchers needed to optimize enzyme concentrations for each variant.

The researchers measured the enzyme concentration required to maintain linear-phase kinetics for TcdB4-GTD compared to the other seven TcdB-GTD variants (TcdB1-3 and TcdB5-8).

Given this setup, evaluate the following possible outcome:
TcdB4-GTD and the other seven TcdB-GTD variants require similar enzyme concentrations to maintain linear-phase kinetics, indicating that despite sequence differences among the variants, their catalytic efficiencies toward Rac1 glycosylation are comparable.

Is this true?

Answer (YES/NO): NO